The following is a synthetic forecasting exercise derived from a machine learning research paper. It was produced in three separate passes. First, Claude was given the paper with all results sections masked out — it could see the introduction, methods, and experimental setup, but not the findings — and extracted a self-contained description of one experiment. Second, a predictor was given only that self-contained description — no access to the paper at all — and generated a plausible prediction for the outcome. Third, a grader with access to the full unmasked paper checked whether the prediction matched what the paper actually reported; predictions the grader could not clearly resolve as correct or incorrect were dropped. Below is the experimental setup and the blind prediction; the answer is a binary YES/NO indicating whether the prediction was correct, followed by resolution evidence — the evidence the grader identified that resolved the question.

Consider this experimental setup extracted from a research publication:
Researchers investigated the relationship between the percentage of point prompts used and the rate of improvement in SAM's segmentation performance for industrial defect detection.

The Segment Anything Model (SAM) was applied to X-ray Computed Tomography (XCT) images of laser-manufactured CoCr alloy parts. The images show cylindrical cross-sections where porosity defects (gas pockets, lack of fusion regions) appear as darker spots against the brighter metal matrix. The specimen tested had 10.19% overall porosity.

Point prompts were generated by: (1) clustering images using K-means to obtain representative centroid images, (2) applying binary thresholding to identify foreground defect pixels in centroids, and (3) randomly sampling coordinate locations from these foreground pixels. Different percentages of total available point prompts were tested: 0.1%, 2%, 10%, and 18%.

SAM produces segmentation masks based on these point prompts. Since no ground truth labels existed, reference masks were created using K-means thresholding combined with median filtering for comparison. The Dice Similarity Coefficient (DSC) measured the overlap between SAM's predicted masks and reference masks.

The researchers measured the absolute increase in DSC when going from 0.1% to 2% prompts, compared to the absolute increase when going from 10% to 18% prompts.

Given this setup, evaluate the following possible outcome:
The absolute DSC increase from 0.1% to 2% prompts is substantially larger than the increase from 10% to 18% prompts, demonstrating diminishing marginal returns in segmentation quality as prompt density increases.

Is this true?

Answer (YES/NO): YES